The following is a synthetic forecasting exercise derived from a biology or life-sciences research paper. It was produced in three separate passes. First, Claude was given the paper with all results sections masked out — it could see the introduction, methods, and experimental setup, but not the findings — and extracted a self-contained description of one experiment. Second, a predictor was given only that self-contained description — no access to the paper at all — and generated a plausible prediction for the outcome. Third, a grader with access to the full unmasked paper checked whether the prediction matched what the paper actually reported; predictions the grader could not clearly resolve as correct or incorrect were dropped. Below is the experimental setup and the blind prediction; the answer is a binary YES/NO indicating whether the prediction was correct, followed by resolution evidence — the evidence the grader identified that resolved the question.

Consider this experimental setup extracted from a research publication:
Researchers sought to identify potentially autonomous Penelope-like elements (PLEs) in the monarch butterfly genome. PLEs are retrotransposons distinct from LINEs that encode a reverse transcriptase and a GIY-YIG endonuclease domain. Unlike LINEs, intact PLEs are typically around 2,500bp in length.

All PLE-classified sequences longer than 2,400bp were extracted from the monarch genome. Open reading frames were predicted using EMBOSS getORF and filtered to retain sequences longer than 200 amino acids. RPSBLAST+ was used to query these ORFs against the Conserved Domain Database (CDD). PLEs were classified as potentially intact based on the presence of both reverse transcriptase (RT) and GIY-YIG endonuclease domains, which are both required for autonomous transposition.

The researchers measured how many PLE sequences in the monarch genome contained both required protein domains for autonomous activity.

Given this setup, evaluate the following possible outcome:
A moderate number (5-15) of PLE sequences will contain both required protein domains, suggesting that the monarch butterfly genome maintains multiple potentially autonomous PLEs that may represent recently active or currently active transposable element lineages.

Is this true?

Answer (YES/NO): NO